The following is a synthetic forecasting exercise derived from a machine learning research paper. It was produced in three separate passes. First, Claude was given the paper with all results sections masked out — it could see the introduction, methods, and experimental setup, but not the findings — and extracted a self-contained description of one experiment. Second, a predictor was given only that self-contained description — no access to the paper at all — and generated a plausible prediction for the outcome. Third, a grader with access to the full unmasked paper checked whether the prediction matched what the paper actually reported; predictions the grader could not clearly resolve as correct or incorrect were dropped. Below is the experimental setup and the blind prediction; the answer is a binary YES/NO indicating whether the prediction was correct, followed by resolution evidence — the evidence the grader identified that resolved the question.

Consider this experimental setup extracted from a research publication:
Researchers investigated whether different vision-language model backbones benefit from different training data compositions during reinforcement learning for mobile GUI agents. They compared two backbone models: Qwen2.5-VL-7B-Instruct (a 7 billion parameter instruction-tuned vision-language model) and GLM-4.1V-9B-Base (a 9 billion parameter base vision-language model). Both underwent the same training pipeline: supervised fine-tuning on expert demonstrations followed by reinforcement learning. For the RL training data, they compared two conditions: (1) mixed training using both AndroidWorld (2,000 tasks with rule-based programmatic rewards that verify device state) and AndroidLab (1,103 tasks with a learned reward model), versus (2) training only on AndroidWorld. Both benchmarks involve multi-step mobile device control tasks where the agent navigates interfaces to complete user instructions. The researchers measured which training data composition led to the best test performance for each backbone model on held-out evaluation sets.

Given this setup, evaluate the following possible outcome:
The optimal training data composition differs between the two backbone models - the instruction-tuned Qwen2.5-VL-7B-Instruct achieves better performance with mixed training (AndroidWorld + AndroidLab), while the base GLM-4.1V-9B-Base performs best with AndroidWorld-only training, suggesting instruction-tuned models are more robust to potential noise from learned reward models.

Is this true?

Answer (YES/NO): YES